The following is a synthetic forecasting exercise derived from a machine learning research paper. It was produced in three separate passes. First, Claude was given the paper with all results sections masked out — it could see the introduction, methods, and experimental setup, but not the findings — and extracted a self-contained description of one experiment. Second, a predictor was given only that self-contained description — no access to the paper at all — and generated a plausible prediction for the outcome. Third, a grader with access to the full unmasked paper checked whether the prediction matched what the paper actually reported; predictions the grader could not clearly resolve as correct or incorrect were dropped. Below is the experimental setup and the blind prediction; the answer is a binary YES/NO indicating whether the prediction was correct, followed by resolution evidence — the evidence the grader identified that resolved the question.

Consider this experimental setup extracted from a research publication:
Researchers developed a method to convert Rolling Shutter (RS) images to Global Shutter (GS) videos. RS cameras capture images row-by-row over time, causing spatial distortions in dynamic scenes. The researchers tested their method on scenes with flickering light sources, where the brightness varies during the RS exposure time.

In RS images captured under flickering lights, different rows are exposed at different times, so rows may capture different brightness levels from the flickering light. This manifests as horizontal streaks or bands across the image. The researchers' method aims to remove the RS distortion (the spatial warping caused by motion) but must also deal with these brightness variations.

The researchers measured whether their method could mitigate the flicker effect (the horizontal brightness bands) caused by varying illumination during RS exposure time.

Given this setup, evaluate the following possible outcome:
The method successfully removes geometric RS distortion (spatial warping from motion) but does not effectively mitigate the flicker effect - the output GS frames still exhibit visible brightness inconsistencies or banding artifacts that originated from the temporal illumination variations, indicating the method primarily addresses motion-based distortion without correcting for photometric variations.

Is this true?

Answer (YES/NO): YES